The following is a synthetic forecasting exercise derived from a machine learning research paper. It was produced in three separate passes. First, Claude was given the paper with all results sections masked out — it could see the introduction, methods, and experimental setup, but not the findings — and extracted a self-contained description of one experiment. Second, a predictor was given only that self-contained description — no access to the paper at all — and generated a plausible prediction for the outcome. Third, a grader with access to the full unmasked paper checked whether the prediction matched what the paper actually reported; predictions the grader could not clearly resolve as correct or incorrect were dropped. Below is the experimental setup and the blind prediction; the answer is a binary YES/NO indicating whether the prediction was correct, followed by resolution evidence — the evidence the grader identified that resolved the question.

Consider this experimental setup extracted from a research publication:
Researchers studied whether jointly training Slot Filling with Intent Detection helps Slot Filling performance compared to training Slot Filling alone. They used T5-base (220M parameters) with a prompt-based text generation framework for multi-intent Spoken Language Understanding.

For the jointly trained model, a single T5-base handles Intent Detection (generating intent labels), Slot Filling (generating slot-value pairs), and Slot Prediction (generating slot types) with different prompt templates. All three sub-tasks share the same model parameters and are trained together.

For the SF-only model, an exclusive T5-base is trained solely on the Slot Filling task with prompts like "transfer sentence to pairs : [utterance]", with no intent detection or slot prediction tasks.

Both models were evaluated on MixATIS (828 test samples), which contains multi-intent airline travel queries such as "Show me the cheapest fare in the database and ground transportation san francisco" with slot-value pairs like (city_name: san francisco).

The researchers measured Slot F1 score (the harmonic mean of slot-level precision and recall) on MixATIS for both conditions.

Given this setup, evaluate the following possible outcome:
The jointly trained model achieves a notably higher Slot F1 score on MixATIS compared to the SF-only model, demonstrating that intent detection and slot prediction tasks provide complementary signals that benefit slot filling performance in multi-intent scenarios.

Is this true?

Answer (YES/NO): NO